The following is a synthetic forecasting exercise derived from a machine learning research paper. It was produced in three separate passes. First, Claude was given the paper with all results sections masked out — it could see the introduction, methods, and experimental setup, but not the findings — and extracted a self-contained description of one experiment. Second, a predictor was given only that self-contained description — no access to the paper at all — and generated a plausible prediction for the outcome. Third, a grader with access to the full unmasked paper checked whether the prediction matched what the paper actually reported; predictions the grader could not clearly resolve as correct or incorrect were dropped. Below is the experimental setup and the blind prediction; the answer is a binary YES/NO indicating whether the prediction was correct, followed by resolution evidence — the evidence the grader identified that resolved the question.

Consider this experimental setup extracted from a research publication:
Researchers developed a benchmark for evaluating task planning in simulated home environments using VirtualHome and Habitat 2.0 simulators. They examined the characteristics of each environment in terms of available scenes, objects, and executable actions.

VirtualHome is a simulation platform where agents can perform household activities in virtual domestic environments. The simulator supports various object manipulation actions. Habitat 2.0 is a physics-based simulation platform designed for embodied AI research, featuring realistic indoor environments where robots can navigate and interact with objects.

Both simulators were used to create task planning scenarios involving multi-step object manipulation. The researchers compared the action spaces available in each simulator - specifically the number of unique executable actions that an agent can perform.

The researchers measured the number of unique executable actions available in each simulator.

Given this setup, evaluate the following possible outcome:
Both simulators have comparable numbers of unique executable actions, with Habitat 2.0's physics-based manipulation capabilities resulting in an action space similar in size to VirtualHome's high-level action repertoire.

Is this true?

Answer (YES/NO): NO